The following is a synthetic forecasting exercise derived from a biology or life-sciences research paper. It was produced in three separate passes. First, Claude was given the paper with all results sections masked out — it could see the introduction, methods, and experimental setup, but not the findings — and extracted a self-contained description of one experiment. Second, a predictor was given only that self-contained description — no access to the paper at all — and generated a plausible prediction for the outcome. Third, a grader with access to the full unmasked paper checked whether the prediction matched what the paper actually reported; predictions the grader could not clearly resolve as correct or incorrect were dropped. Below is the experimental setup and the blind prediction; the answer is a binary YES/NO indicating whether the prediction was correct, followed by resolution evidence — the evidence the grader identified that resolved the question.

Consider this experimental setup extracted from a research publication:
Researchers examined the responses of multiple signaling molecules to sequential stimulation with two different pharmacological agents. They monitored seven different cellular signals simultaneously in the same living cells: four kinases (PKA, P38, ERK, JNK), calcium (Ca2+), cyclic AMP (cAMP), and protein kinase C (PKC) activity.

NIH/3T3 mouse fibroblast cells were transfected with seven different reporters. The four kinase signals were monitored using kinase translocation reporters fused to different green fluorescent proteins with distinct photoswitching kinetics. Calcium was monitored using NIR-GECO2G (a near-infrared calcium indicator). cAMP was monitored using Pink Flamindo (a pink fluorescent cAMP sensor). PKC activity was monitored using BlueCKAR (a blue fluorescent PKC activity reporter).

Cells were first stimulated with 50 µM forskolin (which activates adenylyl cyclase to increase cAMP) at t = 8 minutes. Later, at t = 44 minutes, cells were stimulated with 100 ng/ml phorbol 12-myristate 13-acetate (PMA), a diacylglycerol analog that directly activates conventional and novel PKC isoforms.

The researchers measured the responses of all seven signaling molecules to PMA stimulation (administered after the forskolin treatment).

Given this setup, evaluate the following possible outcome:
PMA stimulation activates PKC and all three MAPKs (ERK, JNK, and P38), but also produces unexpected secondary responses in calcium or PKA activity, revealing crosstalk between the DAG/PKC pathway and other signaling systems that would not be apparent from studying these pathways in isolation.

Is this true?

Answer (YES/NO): NO